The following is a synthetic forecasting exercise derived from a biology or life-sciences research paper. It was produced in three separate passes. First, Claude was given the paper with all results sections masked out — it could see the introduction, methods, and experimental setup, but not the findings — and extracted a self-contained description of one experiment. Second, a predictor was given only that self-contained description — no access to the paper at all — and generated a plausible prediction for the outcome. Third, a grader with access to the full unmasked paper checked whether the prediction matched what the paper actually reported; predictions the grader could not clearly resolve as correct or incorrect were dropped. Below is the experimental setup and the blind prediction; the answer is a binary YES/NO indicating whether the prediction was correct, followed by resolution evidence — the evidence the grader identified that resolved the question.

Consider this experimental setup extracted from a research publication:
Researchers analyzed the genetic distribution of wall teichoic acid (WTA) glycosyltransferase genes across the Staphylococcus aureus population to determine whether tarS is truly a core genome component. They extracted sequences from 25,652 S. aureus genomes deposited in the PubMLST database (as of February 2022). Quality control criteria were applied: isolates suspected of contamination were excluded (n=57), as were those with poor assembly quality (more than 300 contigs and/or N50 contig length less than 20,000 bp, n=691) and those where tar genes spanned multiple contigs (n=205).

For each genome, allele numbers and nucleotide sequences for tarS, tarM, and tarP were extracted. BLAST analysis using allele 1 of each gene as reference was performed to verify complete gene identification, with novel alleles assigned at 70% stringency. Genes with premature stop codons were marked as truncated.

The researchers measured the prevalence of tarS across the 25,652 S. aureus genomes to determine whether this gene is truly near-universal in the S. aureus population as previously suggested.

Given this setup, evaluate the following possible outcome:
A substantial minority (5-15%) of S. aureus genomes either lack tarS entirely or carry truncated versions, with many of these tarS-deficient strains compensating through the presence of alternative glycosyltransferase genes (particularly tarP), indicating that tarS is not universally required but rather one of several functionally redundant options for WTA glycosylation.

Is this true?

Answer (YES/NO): NO